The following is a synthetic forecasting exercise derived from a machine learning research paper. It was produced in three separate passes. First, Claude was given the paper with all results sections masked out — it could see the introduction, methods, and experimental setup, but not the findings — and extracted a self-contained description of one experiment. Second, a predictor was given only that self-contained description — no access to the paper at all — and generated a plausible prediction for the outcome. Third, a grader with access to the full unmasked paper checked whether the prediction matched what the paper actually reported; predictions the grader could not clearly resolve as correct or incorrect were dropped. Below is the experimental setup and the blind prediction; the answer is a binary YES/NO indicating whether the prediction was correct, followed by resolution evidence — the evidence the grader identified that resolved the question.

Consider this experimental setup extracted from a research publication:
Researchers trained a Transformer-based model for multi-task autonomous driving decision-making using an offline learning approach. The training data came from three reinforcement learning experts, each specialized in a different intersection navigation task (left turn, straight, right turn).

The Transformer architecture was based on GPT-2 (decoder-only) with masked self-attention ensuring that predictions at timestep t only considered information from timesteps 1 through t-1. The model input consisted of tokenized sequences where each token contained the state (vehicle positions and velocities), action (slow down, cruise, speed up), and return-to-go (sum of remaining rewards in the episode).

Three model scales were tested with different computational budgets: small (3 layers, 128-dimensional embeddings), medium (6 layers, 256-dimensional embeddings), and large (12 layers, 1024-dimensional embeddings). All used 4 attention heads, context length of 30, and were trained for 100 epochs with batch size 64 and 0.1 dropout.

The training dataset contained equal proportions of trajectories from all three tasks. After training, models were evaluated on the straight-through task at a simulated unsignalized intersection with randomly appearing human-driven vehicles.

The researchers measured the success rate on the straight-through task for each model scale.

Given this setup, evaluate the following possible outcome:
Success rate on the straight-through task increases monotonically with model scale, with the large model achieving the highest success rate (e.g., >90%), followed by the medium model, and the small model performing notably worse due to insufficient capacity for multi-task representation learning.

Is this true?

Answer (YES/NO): NO